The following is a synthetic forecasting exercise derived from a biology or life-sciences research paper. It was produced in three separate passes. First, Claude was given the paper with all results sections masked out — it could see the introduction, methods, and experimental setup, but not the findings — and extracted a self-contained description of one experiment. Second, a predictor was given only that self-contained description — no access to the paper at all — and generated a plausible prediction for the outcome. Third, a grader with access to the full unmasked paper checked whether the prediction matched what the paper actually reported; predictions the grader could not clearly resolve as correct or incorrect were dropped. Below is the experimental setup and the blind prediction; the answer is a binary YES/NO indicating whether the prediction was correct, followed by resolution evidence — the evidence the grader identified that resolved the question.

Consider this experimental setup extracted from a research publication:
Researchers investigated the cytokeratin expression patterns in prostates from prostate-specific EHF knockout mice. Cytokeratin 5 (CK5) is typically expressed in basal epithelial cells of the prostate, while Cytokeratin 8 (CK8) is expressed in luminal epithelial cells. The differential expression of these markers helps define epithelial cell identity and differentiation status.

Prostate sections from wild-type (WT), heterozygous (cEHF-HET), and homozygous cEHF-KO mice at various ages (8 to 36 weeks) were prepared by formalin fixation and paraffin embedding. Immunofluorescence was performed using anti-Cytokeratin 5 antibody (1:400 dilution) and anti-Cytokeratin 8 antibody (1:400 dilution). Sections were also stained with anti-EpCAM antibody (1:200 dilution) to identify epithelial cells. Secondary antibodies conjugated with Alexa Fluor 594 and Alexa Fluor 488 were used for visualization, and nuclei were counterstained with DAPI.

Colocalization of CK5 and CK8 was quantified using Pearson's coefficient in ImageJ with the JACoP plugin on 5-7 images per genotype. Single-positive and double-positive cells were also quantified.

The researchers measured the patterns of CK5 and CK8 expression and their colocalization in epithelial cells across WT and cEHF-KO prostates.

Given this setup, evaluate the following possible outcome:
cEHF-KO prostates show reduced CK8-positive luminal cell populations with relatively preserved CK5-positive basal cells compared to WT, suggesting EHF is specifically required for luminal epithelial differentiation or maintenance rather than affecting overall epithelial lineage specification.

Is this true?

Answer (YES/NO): NO